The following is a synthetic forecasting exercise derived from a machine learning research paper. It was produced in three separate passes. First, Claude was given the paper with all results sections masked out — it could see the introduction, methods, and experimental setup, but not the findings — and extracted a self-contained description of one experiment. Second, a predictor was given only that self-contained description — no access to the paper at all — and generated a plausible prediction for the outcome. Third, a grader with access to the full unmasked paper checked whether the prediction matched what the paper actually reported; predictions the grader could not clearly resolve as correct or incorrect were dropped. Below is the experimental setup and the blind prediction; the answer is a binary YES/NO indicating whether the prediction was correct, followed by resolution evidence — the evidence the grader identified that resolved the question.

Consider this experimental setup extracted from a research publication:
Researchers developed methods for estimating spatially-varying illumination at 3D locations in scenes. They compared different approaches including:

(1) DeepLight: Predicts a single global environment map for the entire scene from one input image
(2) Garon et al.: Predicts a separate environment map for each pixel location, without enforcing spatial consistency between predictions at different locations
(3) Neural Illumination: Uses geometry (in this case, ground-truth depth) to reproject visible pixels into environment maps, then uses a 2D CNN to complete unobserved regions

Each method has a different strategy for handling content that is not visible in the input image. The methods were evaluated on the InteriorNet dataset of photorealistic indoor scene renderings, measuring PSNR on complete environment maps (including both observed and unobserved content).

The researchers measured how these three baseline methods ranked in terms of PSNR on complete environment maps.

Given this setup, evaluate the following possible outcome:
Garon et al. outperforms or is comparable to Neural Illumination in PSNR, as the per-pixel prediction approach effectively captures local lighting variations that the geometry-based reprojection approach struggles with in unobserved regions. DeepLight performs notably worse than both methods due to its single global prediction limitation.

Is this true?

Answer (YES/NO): NO